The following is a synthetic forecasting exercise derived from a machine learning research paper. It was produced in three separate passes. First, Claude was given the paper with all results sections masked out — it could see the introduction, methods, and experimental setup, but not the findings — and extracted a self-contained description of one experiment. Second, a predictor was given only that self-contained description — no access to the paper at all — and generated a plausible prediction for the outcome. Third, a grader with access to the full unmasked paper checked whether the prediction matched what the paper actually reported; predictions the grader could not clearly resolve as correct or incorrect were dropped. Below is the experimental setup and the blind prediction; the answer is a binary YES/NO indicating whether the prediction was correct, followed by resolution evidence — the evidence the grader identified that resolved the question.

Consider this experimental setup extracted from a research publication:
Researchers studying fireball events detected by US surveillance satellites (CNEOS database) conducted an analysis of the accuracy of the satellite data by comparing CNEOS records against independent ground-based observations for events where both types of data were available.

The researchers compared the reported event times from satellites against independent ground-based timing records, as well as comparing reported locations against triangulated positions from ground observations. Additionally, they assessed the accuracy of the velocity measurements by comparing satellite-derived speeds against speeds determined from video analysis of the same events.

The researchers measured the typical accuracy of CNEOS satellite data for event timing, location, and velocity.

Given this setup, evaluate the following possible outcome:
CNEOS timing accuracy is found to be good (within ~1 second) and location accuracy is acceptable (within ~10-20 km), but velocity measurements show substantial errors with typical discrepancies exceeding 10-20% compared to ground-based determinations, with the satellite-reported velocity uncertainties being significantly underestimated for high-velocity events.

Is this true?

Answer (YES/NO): NO